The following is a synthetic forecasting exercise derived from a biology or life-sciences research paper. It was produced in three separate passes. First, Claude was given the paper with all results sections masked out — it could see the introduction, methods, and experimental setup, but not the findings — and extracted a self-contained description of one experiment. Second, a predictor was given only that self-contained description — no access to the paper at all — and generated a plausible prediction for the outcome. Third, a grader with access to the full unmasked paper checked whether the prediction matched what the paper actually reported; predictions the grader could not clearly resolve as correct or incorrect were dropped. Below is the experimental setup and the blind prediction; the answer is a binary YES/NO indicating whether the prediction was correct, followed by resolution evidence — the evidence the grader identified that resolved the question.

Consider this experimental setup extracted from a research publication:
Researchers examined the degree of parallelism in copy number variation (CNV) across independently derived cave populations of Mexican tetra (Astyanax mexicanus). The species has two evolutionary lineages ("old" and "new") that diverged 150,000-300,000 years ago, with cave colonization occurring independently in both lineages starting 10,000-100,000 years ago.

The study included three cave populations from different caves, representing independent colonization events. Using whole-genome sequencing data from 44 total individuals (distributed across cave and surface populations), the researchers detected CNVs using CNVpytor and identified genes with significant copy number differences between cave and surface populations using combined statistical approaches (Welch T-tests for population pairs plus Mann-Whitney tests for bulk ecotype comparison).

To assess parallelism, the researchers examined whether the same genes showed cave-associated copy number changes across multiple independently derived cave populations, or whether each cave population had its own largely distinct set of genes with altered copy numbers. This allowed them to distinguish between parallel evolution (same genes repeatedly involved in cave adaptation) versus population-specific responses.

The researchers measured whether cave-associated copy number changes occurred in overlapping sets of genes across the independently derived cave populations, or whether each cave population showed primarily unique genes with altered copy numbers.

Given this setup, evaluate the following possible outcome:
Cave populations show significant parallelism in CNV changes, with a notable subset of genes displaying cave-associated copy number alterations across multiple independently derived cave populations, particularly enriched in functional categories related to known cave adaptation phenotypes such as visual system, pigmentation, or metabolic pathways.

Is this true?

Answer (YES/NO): YES